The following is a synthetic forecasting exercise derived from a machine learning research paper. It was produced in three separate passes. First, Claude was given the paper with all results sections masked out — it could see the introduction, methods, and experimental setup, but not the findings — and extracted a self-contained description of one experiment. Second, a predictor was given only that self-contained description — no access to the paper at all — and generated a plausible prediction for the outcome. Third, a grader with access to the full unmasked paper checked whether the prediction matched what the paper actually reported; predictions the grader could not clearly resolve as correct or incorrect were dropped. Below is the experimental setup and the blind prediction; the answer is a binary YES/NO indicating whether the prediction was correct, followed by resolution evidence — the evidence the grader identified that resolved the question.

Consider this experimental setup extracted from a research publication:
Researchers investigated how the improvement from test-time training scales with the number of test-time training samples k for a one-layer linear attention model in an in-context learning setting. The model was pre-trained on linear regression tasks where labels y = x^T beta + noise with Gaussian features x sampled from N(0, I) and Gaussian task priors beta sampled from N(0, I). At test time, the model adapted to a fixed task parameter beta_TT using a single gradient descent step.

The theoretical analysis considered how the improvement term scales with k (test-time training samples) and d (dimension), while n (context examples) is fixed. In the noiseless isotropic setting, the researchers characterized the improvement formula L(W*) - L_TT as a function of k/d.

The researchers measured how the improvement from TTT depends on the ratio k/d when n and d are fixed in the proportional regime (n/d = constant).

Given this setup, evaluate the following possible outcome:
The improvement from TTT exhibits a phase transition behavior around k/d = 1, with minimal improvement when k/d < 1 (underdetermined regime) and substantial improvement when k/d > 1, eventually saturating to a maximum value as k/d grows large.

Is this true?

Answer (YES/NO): NO